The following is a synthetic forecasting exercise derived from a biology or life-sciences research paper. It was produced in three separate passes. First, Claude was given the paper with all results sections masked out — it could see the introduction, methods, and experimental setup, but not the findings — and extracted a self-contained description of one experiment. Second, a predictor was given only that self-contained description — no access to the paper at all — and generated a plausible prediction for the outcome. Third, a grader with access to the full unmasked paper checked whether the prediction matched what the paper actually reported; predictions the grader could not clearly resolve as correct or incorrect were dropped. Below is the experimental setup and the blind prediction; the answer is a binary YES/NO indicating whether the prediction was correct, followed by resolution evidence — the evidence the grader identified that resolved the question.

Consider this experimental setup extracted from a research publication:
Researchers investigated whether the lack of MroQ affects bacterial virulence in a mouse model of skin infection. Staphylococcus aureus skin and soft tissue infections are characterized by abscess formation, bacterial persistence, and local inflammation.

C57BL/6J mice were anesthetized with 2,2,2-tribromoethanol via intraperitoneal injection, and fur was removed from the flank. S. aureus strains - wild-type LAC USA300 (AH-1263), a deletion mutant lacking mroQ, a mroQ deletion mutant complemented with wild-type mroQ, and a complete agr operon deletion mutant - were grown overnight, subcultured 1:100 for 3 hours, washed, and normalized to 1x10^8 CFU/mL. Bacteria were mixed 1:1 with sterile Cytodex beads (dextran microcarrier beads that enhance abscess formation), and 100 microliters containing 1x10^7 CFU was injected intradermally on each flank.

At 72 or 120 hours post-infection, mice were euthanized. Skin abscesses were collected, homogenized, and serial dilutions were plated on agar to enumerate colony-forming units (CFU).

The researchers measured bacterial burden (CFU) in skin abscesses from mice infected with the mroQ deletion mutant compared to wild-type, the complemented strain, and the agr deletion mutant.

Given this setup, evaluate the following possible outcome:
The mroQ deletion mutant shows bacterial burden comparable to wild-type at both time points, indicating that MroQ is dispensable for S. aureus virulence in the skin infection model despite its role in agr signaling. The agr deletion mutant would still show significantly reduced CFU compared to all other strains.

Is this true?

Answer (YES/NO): NO